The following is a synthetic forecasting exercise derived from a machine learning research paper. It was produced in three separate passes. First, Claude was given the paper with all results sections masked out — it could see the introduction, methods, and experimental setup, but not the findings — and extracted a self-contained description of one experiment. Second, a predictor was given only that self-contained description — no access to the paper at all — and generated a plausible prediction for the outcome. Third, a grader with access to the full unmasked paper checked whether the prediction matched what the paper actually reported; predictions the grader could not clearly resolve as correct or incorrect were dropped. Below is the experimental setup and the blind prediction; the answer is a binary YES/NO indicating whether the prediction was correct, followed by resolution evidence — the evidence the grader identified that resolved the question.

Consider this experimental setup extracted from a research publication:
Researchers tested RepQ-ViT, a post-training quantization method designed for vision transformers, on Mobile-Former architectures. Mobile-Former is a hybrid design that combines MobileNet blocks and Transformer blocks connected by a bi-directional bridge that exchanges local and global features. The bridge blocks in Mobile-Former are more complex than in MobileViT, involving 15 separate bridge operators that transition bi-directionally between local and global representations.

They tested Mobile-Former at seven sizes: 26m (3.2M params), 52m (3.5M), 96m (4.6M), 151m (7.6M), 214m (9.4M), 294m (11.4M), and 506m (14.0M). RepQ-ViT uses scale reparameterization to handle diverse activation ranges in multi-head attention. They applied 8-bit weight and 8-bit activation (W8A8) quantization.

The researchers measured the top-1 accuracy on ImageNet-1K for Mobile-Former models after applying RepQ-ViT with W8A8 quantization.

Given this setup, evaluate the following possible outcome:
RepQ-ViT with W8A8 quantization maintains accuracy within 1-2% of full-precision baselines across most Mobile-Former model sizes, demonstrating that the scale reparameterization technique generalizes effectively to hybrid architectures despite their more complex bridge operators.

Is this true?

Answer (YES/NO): NO